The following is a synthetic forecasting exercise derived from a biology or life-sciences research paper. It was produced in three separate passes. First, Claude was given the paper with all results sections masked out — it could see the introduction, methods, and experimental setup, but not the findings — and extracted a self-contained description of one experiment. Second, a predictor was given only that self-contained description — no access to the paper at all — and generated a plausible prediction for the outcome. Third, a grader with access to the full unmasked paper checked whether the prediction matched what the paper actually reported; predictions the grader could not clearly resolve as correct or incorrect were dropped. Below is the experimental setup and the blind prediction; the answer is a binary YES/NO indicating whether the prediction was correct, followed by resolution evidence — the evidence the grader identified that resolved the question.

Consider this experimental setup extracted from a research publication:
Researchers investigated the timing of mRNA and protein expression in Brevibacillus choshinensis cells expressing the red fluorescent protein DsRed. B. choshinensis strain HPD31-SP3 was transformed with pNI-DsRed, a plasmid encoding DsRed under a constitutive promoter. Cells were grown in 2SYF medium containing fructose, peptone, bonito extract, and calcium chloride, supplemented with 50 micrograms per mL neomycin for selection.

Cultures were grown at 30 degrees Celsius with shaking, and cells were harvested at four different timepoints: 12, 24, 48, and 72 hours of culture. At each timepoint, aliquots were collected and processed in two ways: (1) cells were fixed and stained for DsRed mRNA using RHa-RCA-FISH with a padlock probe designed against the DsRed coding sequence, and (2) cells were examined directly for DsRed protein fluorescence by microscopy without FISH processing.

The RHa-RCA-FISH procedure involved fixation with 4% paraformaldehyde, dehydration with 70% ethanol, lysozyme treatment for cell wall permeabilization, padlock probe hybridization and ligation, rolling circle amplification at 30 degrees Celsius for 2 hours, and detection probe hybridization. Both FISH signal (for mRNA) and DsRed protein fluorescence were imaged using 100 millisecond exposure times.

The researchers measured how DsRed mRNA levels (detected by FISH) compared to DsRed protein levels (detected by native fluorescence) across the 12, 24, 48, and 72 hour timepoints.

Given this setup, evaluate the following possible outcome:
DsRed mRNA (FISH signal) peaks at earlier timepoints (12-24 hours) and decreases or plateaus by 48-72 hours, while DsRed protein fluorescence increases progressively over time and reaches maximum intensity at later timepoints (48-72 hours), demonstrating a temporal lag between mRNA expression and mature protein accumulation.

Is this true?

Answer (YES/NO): YES